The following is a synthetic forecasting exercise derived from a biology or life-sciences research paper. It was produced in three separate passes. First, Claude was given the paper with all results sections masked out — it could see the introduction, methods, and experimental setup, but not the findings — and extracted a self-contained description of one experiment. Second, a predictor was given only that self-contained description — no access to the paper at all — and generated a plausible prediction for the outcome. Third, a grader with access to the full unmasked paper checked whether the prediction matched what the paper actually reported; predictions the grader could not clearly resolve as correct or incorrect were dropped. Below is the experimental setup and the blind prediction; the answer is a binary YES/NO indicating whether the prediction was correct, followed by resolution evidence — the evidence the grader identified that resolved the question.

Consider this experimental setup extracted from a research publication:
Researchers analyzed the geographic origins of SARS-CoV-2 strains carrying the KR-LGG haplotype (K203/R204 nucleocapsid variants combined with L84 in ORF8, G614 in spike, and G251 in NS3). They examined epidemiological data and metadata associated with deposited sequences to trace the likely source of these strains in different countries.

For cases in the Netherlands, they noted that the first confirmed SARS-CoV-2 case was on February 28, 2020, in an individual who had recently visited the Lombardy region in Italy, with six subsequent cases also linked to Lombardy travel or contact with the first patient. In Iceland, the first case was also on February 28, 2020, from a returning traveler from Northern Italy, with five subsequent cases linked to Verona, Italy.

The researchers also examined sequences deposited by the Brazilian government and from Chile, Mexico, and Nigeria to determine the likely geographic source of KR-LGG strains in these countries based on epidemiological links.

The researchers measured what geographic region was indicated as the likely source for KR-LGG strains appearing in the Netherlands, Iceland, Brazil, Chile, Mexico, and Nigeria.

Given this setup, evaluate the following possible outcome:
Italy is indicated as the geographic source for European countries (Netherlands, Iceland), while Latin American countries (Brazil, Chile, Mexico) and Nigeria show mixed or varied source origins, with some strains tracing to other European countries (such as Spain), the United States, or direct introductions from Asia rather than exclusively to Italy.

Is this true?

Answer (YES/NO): NO